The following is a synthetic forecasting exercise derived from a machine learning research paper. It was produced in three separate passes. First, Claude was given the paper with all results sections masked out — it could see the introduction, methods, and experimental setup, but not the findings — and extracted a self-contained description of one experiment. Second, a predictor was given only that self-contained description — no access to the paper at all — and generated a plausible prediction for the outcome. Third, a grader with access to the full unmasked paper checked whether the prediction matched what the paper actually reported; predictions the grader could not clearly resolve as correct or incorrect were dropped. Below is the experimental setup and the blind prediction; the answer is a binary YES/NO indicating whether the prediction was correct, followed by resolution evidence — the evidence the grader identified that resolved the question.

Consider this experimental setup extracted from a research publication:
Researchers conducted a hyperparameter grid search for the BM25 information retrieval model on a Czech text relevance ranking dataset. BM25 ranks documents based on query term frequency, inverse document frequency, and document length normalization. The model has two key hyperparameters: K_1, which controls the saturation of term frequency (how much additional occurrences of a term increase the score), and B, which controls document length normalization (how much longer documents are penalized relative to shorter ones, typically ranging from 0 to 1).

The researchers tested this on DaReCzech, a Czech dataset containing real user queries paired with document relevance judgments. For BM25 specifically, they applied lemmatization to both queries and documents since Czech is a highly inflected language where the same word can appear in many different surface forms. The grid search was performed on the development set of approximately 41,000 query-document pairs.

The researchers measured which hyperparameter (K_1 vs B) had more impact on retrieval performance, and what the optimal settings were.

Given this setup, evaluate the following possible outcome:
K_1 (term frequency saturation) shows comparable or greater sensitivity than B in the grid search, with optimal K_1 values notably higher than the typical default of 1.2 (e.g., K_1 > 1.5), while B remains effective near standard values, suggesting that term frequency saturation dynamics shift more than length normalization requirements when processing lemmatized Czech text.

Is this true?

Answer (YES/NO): NO